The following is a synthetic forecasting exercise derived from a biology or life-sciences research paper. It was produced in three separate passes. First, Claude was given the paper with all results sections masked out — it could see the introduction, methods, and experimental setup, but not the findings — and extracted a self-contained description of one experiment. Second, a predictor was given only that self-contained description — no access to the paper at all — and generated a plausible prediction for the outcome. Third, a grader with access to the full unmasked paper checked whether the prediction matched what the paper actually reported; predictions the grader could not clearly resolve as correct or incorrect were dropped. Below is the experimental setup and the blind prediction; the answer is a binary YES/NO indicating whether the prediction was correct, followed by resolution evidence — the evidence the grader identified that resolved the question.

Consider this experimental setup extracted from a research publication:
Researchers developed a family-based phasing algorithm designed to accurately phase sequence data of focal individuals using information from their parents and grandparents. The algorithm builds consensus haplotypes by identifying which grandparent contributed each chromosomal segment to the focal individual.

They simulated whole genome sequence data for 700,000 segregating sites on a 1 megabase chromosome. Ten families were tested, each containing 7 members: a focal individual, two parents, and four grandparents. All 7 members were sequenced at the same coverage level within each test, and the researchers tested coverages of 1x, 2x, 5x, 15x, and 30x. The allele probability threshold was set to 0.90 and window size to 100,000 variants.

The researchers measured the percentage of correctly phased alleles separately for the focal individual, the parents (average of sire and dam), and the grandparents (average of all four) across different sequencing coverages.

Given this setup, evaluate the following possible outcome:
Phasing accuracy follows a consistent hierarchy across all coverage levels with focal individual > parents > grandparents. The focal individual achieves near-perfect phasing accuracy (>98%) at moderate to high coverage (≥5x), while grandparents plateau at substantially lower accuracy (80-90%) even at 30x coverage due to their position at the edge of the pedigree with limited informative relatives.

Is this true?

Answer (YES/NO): NO